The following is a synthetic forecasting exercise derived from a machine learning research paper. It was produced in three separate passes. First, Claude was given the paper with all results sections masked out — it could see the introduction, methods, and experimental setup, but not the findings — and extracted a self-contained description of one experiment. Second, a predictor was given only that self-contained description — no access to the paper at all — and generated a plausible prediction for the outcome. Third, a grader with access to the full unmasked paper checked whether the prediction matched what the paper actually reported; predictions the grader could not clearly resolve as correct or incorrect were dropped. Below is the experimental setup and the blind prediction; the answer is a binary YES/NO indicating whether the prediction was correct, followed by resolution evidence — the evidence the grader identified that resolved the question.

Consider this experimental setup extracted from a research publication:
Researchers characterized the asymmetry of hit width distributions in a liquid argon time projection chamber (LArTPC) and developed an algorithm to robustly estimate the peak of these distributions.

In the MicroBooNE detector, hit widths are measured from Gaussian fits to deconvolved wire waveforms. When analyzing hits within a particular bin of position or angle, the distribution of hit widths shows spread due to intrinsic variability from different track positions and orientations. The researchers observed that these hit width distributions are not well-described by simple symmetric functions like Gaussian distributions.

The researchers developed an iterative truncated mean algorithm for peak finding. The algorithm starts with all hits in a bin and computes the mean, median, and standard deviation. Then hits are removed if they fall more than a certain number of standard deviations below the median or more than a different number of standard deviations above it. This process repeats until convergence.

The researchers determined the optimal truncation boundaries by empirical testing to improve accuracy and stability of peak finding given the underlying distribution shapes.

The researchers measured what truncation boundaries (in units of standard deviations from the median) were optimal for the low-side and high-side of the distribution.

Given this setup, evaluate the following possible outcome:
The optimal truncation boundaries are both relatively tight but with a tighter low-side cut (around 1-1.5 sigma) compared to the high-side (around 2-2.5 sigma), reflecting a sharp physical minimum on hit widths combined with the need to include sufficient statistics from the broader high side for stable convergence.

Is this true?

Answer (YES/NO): NO